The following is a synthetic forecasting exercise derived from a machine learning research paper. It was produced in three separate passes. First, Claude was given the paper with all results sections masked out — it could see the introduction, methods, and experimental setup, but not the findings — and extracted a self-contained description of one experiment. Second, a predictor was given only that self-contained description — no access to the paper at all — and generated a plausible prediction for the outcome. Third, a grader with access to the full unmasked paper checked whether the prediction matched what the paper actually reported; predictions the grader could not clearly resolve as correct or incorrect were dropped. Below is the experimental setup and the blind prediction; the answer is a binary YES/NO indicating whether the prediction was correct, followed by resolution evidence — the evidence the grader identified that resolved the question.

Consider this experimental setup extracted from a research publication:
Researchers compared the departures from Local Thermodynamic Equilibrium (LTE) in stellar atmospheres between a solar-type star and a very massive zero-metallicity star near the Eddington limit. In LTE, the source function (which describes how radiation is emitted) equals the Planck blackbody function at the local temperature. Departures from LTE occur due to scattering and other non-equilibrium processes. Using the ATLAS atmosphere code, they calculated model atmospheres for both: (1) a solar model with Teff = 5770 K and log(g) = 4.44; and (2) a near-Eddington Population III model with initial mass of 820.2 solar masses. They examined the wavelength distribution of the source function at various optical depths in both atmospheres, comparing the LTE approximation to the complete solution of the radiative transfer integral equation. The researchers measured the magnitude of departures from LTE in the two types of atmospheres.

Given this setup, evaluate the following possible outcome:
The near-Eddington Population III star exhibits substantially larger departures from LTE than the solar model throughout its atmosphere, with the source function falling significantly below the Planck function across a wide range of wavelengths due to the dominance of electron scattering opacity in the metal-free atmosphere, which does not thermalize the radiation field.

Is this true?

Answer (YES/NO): NO